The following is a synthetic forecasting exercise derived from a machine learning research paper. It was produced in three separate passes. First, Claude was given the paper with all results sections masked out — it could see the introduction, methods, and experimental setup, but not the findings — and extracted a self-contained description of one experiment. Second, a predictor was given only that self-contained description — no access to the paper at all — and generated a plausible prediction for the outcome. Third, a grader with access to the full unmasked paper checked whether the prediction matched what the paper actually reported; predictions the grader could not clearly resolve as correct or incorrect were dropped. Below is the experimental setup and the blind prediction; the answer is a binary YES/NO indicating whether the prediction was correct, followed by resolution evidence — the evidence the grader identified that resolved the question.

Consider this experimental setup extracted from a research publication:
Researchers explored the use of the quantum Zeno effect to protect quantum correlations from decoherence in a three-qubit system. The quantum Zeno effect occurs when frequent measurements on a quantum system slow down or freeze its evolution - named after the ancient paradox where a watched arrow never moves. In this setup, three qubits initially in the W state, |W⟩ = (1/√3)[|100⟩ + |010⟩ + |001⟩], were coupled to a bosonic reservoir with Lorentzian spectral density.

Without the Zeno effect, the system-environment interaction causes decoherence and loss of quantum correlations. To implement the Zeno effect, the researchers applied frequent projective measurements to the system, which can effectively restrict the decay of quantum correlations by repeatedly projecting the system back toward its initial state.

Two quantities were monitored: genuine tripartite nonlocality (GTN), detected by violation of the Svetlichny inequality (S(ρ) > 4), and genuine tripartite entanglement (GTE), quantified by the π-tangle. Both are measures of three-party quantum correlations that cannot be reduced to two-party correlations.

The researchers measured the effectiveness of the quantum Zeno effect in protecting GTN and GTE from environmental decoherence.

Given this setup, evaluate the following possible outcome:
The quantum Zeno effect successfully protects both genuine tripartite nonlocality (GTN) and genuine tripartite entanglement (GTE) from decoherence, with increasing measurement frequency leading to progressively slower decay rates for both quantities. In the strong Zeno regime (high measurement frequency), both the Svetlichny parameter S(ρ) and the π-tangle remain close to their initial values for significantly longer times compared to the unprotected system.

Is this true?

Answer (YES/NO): YES